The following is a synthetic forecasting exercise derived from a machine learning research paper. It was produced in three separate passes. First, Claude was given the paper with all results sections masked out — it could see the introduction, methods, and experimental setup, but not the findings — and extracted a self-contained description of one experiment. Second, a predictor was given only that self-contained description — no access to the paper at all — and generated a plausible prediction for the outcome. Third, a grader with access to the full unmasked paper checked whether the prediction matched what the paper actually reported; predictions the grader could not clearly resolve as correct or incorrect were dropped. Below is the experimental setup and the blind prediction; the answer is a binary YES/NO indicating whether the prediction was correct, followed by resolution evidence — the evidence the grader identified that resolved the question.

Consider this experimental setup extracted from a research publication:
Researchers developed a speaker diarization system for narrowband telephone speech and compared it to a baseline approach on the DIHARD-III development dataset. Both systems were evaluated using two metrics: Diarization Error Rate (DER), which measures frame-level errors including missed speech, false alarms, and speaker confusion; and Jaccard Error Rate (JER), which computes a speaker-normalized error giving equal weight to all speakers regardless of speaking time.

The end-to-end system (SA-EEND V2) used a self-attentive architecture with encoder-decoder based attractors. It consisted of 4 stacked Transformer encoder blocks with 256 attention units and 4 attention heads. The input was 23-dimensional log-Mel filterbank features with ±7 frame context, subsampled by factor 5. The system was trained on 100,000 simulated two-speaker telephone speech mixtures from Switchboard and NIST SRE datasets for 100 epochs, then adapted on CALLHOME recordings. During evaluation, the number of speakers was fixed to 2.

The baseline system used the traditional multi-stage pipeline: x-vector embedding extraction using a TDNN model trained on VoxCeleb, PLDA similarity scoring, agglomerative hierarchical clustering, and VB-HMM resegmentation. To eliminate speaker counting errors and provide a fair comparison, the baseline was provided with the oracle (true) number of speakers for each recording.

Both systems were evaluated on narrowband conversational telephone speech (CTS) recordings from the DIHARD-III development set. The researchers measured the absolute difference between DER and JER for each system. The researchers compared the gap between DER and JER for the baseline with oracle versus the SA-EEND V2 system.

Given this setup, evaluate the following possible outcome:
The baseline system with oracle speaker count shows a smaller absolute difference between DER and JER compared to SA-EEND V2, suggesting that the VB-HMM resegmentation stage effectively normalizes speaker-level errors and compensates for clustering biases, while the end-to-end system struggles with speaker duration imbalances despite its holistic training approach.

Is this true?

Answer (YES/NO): NO